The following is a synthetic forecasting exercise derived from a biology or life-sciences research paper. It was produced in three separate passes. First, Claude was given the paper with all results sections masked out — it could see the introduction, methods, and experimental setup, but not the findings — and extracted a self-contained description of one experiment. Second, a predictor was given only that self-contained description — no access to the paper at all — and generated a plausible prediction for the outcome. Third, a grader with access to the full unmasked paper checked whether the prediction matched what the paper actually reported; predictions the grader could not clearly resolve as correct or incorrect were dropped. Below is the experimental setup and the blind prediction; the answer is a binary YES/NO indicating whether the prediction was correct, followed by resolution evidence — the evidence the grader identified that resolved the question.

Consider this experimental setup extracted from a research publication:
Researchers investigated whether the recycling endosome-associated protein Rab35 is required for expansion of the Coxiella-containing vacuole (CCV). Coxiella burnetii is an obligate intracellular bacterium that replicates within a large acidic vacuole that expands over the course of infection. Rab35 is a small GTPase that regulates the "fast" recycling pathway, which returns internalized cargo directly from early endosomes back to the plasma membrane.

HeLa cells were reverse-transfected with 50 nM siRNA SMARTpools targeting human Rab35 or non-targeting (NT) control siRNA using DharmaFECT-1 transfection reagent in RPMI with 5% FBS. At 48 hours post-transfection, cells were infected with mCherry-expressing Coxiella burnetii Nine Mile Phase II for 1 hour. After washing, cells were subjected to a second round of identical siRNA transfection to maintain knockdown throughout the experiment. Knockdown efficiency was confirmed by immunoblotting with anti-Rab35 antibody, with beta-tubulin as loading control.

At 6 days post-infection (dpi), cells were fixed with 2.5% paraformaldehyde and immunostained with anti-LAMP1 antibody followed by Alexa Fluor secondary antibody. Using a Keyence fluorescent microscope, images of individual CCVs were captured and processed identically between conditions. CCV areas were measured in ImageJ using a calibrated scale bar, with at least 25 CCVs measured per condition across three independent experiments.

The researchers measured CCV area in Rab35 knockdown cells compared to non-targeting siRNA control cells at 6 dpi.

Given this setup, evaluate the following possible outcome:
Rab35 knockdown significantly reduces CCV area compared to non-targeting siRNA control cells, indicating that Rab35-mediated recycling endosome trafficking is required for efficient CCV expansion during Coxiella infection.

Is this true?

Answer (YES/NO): YES